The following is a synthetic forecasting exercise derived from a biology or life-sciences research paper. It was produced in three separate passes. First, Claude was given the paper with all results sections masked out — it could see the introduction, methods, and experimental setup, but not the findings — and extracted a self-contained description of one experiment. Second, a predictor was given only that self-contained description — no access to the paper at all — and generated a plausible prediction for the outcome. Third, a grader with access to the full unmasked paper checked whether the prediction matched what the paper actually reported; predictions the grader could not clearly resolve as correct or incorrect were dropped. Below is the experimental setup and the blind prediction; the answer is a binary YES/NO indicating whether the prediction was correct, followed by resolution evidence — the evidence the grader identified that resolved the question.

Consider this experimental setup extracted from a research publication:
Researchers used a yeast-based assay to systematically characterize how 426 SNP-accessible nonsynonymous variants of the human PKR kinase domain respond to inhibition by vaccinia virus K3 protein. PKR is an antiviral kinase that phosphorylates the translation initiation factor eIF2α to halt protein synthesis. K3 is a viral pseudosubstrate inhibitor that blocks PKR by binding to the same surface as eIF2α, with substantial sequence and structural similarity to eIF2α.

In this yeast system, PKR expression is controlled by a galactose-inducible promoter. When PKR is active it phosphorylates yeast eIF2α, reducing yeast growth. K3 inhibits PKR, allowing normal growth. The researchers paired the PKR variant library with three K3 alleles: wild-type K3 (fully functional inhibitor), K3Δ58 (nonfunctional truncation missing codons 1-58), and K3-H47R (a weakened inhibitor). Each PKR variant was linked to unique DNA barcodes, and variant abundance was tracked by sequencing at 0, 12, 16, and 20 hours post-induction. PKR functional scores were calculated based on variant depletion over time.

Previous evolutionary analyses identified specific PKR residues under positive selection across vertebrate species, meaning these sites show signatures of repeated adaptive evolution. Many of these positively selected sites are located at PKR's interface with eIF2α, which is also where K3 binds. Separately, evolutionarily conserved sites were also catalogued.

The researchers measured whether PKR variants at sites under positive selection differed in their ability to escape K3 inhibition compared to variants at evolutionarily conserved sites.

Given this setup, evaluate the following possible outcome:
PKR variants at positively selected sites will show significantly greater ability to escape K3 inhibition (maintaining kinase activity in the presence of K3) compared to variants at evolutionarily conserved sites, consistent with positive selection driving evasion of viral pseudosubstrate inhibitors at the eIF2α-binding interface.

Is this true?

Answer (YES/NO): YES